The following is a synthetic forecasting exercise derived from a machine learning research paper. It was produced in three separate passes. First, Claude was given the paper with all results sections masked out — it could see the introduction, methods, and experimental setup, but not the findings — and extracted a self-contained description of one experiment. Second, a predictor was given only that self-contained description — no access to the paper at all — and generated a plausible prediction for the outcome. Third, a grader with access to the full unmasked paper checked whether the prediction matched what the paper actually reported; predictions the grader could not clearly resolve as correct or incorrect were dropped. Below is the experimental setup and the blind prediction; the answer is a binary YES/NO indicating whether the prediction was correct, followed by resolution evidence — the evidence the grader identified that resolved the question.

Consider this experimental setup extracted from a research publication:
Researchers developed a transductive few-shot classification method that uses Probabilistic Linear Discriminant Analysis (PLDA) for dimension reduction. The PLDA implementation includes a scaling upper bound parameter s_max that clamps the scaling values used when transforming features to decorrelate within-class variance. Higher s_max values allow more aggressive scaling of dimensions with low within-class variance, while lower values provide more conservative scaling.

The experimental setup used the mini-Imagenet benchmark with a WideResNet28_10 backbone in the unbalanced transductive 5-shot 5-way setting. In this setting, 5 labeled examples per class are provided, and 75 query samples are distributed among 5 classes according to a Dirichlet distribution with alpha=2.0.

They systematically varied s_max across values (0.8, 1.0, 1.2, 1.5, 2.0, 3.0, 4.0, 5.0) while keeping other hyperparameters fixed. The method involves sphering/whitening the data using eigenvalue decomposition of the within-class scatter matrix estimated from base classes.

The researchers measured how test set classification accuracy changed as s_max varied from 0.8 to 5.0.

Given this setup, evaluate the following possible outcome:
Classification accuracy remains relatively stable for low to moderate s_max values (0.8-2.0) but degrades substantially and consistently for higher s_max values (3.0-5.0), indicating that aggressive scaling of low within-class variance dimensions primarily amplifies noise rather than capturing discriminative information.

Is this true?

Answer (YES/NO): NO